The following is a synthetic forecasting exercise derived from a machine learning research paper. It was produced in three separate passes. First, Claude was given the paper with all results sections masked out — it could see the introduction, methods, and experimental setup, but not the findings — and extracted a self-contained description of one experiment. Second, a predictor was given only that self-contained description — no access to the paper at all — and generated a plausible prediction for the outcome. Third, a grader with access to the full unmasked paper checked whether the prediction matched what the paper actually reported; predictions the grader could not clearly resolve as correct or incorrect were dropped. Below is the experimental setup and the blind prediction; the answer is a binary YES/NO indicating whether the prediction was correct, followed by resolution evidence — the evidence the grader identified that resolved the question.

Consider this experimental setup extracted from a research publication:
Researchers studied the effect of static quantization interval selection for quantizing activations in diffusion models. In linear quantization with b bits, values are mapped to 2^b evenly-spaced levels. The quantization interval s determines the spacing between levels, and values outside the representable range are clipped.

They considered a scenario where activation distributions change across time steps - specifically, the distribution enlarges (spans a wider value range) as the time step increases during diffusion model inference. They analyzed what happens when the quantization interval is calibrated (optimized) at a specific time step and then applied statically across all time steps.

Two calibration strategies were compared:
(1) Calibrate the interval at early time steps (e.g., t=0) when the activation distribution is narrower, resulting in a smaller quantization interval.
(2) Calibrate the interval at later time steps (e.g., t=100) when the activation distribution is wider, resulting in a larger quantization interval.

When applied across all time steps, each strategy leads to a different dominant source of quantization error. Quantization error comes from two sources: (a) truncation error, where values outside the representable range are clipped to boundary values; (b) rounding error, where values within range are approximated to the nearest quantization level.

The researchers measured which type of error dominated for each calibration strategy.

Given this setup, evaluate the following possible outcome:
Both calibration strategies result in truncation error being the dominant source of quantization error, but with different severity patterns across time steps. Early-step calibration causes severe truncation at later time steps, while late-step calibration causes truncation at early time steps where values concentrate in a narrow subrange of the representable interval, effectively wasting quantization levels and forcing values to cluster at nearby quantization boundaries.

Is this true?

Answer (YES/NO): NO